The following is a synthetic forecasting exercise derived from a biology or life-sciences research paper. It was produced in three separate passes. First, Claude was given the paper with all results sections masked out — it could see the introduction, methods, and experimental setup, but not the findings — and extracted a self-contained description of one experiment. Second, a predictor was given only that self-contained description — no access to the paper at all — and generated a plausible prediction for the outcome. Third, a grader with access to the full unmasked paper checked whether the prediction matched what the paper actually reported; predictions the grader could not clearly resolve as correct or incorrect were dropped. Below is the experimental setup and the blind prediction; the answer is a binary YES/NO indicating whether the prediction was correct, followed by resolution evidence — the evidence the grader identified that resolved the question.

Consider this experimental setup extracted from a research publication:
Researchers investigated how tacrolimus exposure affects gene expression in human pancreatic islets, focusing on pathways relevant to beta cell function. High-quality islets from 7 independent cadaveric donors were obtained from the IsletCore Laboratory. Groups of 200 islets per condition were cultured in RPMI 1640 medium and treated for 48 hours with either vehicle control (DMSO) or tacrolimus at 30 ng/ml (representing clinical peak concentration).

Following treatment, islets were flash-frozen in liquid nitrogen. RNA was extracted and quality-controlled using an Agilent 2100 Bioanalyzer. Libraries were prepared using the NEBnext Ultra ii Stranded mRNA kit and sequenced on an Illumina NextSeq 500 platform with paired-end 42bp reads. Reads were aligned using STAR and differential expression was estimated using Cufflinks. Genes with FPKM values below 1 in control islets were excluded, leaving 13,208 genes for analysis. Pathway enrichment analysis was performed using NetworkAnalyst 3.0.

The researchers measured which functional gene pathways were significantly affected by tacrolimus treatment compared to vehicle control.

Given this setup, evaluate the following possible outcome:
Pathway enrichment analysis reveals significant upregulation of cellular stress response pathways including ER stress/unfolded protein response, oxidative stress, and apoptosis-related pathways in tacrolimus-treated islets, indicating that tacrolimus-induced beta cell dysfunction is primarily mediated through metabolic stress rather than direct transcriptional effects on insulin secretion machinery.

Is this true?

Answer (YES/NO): NO